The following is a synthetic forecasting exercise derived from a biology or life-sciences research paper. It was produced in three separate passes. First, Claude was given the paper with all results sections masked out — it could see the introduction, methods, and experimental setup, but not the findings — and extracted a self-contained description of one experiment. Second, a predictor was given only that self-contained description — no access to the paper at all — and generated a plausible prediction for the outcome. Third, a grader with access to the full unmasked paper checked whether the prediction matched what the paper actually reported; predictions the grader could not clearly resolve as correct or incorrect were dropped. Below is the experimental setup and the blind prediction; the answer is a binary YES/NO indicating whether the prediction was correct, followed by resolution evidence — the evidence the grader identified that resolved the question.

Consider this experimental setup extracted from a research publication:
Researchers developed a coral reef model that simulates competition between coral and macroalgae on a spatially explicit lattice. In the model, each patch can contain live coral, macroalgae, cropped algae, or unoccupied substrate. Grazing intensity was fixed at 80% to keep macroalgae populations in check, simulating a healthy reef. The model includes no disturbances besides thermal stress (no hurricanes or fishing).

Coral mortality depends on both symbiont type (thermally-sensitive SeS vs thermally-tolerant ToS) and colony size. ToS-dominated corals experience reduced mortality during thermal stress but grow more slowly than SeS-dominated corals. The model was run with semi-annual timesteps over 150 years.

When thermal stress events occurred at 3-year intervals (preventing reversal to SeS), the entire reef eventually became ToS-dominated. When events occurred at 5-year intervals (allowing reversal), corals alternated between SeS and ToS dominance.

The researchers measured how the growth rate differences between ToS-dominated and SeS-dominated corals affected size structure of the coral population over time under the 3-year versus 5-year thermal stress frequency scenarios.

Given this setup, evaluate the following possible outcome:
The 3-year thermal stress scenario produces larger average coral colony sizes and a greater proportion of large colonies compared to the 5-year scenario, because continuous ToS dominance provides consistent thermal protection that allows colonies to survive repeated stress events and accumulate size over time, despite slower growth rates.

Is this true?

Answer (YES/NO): NO